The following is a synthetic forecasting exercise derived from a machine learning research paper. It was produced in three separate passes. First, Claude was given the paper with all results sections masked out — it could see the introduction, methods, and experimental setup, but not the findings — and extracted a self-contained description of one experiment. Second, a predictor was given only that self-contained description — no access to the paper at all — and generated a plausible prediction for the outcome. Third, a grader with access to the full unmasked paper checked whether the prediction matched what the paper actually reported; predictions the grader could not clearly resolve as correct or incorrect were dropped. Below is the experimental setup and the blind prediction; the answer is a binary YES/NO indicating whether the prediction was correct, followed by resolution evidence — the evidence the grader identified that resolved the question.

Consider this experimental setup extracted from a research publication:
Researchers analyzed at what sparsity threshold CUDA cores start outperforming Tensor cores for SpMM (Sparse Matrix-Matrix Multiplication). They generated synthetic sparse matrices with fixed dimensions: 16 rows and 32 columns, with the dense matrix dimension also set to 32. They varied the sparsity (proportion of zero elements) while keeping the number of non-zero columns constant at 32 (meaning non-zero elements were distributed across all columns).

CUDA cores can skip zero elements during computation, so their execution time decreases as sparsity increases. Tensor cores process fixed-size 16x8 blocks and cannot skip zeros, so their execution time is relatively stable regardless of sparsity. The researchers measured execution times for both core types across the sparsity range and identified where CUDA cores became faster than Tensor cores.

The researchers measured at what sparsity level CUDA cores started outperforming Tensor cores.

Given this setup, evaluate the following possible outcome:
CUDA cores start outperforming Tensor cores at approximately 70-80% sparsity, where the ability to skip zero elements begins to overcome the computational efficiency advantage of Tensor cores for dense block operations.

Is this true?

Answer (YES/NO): NO